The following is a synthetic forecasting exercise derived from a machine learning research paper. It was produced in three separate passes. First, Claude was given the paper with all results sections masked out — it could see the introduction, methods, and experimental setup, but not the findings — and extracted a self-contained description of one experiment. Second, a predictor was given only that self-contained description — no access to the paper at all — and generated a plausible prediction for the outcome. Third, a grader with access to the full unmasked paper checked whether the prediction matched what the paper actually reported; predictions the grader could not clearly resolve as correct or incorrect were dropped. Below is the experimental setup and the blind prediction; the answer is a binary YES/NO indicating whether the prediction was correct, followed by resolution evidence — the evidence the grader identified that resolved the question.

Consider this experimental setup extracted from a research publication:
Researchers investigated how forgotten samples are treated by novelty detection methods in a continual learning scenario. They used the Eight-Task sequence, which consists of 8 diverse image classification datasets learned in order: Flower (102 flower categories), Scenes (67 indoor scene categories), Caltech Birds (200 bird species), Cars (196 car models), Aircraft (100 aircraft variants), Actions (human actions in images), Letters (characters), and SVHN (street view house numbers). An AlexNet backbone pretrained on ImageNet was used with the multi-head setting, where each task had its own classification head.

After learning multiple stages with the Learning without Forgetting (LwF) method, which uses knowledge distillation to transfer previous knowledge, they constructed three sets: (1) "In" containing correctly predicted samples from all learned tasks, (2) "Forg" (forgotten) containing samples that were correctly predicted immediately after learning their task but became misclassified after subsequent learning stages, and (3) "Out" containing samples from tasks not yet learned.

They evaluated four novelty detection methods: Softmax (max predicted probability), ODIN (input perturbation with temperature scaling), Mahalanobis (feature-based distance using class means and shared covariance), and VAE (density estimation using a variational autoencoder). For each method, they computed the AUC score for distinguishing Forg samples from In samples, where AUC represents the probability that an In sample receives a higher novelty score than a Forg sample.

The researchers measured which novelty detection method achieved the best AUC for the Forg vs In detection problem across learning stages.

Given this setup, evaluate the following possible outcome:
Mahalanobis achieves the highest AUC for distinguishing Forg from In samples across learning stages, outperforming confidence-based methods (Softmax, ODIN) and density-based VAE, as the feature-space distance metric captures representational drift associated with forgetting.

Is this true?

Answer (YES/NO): NO